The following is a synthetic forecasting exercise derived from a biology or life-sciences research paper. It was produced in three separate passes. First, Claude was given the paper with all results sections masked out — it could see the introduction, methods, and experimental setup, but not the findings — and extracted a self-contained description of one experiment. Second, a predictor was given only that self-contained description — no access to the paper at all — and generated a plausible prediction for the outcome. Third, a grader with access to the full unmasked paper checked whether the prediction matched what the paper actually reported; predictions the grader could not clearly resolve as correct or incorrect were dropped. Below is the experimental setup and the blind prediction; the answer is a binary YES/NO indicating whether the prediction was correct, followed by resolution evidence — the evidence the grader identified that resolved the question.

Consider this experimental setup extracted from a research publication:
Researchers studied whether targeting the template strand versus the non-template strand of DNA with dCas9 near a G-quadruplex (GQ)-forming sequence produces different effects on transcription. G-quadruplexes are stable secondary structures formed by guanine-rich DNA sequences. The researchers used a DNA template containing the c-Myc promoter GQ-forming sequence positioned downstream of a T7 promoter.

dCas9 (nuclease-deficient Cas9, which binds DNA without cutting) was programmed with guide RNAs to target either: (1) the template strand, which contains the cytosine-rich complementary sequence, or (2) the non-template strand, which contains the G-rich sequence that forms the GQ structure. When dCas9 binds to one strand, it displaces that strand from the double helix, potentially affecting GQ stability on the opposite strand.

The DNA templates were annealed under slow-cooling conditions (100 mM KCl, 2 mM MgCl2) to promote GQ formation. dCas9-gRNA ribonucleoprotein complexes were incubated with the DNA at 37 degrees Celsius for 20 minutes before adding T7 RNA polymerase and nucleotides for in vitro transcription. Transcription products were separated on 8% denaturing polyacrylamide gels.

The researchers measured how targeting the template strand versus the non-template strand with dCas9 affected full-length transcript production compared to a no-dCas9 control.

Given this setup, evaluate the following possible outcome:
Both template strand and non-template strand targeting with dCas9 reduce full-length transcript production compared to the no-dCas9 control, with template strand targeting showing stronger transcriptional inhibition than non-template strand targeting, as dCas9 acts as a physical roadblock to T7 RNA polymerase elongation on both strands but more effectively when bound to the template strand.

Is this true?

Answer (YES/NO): NO